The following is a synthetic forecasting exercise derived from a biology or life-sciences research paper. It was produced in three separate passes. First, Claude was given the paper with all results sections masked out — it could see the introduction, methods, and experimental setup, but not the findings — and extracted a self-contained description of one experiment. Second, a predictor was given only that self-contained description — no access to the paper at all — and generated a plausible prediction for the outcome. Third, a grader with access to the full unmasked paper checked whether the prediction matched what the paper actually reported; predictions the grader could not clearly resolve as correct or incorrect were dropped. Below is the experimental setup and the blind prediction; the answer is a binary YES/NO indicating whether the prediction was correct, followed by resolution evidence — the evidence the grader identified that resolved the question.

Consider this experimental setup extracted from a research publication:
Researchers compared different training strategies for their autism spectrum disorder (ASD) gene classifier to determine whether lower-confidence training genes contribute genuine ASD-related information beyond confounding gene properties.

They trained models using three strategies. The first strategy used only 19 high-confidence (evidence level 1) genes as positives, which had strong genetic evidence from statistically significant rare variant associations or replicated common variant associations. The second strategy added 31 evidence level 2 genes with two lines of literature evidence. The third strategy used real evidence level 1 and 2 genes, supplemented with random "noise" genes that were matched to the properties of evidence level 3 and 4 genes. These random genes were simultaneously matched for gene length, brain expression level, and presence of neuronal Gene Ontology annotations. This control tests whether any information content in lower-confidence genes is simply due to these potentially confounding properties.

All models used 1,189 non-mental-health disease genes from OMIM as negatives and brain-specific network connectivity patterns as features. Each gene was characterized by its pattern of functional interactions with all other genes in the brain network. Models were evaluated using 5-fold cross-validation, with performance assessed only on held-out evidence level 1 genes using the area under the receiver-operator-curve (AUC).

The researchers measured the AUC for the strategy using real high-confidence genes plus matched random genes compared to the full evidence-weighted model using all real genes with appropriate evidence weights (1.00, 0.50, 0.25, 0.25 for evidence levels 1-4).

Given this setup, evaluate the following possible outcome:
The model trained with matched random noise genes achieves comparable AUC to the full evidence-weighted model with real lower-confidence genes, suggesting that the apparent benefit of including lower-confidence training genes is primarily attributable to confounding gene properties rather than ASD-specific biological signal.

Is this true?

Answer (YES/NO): NO